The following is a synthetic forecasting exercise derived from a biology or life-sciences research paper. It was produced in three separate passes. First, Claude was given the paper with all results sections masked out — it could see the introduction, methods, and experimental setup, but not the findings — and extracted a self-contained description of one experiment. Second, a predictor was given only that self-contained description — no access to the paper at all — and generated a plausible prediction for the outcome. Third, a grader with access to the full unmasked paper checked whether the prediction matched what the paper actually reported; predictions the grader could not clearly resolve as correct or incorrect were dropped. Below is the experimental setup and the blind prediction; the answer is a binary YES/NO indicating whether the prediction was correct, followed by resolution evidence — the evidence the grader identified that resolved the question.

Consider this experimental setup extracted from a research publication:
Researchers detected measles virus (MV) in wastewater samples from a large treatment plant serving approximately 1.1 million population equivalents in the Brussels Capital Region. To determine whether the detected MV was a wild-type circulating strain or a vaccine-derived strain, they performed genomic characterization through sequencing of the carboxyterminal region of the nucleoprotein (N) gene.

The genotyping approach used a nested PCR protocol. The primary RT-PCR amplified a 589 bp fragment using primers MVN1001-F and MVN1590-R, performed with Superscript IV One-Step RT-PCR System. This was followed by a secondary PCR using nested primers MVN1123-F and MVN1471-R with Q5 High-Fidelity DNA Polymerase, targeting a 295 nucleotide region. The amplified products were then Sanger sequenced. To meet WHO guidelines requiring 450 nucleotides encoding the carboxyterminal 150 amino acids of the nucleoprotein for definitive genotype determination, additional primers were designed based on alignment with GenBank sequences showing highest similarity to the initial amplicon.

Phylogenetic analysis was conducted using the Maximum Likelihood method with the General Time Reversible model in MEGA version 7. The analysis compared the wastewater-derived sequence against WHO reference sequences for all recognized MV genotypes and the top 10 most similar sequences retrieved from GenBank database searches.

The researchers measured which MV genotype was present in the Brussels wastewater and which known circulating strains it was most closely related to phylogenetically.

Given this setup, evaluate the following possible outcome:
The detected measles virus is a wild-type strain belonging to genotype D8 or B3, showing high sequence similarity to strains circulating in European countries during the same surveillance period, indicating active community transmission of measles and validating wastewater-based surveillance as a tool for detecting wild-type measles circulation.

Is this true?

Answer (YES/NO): YES